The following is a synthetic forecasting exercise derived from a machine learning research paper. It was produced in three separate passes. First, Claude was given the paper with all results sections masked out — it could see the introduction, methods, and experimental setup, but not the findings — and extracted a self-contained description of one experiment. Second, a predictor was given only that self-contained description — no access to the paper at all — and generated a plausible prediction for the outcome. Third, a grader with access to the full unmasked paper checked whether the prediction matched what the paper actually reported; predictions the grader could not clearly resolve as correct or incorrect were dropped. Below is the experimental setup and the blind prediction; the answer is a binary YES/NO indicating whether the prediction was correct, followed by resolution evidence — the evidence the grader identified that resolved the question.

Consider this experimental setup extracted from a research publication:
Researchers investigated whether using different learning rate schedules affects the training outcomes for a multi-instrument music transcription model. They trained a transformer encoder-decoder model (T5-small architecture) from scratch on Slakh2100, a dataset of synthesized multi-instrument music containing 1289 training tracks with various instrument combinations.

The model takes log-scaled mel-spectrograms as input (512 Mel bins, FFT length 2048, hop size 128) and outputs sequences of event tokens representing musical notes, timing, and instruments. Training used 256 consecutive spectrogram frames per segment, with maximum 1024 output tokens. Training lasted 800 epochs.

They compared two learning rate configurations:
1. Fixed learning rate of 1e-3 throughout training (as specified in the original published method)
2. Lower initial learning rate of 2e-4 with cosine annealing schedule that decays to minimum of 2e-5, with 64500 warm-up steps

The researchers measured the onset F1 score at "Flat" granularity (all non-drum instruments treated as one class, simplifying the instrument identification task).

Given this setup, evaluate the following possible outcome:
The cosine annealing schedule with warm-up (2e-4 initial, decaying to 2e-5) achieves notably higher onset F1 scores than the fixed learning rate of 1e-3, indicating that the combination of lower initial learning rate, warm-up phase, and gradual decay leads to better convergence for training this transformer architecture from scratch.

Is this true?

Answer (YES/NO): YES